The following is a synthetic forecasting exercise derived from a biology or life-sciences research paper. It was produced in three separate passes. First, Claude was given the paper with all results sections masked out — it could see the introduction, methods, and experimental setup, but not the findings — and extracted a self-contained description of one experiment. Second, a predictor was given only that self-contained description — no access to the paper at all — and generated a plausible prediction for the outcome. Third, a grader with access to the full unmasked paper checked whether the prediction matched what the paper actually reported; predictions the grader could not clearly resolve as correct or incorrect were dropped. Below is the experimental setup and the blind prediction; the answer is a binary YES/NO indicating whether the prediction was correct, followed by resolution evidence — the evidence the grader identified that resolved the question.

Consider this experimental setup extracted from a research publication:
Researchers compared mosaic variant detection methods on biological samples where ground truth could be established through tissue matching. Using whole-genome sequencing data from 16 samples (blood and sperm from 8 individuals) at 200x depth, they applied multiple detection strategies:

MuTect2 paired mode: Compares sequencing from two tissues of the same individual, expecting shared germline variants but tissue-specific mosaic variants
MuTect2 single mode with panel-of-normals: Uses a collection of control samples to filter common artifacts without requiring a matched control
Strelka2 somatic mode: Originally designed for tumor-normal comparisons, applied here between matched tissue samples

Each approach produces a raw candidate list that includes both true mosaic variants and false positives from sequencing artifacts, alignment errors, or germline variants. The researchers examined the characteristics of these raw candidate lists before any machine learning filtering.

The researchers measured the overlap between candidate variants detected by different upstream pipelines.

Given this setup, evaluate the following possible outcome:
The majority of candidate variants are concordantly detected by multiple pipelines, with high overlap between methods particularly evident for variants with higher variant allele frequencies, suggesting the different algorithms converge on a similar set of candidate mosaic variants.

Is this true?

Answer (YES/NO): NO